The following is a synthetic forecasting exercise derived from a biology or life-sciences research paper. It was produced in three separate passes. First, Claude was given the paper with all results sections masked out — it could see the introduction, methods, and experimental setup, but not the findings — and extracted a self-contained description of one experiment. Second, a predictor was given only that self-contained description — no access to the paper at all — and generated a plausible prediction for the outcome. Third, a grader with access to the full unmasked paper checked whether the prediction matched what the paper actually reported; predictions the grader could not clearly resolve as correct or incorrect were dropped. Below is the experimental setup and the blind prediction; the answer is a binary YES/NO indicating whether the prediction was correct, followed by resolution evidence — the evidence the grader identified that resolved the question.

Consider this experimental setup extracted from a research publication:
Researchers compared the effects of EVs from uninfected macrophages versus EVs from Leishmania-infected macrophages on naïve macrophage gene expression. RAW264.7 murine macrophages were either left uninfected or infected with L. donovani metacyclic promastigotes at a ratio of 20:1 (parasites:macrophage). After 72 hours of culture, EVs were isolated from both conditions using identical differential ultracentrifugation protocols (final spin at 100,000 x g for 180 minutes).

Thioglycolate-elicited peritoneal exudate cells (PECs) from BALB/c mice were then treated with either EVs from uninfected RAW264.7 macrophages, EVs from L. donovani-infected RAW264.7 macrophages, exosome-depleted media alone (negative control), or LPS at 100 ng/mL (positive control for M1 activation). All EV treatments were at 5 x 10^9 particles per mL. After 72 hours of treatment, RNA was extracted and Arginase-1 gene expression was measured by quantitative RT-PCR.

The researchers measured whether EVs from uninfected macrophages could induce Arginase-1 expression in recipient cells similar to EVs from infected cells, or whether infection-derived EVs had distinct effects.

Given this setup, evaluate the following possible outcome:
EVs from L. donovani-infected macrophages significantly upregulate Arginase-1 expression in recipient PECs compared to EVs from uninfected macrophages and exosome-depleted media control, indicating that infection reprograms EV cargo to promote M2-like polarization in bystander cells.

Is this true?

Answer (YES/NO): YES